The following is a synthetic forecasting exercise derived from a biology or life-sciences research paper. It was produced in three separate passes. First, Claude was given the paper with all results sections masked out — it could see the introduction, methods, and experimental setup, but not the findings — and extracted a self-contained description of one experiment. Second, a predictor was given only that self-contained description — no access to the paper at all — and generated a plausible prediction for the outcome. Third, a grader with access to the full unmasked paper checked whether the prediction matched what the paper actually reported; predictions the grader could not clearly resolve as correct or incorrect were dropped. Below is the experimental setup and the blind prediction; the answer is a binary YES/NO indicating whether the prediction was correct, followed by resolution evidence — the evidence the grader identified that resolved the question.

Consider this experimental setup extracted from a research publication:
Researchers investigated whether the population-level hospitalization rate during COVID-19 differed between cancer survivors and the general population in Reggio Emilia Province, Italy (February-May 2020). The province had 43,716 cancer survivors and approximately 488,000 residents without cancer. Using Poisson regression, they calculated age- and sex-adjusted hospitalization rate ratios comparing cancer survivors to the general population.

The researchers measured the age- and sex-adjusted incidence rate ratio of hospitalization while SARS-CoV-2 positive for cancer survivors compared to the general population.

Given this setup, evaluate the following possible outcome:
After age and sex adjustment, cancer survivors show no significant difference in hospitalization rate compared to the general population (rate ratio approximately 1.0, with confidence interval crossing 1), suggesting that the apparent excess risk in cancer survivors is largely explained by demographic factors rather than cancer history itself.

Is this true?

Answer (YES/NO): NO